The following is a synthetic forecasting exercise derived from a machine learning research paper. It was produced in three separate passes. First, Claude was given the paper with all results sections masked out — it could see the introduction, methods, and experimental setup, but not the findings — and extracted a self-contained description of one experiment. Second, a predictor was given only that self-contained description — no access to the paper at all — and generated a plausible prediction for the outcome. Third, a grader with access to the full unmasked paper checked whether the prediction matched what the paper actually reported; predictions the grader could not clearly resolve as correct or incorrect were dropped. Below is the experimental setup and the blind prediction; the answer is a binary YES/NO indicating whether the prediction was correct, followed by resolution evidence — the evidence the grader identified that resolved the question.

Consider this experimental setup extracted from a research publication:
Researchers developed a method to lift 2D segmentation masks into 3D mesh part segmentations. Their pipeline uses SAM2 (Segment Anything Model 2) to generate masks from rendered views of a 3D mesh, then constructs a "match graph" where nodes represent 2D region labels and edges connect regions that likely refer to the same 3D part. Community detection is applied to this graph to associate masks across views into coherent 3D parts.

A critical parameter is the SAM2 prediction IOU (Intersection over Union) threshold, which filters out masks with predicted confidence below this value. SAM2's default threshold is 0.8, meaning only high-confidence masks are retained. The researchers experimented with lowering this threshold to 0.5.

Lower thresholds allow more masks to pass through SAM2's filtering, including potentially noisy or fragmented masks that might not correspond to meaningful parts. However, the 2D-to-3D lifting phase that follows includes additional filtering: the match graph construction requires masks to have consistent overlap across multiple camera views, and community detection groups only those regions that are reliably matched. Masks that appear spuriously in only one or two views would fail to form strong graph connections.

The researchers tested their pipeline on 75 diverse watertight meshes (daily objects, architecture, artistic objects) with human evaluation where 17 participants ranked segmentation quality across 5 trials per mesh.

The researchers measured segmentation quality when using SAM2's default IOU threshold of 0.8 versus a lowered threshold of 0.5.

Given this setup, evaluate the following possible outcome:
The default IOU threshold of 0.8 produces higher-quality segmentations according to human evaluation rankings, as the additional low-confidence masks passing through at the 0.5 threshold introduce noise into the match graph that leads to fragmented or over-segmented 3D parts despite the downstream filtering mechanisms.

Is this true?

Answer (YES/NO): NO